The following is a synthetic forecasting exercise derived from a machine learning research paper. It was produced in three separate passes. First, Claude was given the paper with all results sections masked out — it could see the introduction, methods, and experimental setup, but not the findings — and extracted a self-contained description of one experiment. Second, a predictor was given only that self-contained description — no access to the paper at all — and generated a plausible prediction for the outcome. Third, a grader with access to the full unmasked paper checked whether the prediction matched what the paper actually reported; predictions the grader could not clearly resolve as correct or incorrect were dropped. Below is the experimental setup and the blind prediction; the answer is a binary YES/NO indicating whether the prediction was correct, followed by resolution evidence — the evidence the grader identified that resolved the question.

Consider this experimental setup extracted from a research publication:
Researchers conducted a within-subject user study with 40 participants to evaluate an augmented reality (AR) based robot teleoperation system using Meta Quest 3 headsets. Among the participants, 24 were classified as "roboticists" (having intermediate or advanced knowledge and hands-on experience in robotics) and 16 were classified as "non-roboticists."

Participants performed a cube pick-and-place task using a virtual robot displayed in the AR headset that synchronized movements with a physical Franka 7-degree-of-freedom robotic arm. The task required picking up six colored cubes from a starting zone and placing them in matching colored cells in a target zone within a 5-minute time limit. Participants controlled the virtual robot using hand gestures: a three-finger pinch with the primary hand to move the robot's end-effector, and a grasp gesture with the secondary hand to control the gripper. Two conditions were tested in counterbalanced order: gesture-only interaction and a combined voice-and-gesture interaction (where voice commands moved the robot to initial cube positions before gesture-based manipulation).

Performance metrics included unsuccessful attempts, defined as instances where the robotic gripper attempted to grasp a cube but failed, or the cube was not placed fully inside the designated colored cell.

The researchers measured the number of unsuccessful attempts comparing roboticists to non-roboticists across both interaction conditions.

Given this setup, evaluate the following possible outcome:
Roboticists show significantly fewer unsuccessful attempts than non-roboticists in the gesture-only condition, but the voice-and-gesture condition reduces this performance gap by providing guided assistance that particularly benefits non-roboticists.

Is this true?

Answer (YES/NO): NO